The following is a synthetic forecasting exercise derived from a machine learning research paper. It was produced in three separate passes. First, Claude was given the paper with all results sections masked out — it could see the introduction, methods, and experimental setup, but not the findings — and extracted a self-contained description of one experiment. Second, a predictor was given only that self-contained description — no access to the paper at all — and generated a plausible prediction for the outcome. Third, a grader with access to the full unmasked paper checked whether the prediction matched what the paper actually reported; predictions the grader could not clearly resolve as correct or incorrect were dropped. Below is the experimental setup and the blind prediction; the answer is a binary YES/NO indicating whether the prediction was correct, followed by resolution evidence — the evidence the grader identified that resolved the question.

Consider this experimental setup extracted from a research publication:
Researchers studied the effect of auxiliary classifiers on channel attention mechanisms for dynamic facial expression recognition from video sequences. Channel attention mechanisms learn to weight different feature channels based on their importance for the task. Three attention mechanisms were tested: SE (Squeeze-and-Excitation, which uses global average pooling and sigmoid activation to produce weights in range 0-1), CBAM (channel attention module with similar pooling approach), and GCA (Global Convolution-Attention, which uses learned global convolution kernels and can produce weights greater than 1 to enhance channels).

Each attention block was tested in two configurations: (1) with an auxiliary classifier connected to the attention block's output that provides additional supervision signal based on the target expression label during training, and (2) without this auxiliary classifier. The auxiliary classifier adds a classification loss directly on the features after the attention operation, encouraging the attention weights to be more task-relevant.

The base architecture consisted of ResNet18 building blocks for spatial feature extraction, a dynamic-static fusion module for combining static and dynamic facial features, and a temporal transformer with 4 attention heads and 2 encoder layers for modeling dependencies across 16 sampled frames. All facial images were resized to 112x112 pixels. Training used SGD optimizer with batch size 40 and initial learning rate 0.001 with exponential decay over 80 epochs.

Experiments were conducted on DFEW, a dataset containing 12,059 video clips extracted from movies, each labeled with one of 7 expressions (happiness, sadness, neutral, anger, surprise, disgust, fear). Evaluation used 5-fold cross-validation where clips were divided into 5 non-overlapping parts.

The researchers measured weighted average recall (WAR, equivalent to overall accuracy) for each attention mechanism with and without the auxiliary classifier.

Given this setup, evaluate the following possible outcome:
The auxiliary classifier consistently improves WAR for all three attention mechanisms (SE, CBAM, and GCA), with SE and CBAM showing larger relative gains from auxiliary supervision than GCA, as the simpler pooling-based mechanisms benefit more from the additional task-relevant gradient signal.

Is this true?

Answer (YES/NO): NO